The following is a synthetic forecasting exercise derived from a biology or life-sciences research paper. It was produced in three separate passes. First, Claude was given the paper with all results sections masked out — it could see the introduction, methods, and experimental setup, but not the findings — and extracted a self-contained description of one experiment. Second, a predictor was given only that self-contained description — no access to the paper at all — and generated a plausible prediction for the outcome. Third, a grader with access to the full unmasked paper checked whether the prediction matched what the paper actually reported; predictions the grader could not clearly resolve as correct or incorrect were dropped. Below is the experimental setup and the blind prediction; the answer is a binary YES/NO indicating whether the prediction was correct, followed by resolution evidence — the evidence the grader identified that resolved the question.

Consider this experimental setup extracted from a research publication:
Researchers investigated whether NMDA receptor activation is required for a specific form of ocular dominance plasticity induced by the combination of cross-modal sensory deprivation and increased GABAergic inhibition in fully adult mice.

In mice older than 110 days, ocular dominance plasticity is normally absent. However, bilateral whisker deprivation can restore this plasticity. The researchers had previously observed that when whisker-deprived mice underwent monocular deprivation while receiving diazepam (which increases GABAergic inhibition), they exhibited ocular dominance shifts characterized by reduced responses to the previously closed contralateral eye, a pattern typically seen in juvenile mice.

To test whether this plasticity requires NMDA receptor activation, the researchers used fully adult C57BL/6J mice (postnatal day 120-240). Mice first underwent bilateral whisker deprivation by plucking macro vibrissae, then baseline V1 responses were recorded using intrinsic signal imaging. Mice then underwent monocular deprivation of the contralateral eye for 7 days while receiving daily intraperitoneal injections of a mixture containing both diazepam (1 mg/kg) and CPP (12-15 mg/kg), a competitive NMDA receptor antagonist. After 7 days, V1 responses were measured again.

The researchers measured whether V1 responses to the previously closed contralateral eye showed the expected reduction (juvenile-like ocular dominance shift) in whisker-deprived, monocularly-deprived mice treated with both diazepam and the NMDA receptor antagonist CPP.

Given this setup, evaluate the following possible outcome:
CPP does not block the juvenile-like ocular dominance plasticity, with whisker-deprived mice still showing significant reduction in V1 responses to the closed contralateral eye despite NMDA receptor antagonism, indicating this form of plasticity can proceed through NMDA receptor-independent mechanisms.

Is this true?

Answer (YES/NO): NO